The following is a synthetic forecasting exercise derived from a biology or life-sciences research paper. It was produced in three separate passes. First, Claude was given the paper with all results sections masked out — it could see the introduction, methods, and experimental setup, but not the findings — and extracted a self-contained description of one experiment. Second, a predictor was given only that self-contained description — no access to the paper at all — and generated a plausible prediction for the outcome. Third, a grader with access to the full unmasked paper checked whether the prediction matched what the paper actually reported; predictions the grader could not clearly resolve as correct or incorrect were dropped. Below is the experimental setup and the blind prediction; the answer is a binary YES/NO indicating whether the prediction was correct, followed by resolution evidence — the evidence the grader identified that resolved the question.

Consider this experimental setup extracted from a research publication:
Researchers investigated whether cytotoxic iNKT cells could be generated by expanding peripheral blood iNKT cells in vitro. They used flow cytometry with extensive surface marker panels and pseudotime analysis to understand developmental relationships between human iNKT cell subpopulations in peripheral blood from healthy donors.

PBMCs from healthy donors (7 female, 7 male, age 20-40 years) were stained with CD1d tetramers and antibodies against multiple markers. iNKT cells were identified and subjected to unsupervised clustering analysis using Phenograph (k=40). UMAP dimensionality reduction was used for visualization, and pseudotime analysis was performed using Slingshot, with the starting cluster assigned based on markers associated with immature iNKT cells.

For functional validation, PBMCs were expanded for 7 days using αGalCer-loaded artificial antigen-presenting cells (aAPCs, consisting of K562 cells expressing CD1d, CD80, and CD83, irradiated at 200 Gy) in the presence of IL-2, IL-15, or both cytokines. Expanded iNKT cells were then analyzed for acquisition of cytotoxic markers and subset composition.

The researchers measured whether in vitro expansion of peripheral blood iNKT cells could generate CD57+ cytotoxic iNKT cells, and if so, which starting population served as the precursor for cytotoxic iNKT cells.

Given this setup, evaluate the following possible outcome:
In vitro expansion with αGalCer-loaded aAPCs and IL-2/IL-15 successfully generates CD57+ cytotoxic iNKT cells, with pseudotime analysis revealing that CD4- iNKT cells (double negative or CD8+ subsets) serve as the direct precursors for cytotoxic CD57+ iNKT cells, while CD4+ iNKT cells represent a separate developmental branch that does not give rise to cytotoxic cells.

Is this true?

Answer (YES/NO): NO